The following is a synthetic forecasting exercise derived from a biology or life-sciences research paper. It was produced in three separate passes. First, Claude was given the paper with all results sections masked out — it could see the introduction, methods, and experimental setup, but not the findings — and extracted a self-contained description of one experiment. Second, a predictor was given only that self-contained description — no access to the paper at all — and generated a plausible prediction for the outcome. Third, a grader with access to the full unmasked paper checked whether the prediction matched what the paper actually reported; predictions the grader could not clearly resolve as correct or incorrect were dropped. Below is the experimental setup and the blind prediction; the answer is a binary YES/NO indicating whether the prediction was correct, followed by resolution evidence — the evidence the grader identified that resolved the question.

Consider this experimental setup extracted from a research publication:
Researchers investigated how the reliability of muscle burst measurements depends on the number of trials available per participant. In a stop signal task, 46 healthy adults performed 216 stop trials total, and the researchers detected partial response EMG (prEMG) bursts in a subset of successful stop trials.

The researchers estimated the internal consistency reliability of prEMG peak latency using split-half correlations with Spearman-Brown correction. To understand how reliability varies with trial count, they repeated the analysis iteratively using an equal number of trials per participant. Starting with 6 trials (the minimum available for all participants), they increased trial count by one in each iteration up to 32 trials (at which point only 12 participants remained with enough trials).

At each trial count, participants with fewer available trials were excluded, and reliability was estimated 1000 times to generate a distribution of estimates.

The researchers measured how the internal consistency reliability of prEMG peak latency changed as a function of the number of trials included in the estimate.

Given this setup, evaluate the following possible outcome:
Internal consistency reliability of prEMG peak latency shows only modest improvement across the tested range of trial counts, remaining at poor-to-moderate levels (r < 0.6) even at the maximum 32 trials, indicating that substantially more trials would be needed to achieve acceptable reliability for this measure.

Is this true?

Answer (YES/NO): NO